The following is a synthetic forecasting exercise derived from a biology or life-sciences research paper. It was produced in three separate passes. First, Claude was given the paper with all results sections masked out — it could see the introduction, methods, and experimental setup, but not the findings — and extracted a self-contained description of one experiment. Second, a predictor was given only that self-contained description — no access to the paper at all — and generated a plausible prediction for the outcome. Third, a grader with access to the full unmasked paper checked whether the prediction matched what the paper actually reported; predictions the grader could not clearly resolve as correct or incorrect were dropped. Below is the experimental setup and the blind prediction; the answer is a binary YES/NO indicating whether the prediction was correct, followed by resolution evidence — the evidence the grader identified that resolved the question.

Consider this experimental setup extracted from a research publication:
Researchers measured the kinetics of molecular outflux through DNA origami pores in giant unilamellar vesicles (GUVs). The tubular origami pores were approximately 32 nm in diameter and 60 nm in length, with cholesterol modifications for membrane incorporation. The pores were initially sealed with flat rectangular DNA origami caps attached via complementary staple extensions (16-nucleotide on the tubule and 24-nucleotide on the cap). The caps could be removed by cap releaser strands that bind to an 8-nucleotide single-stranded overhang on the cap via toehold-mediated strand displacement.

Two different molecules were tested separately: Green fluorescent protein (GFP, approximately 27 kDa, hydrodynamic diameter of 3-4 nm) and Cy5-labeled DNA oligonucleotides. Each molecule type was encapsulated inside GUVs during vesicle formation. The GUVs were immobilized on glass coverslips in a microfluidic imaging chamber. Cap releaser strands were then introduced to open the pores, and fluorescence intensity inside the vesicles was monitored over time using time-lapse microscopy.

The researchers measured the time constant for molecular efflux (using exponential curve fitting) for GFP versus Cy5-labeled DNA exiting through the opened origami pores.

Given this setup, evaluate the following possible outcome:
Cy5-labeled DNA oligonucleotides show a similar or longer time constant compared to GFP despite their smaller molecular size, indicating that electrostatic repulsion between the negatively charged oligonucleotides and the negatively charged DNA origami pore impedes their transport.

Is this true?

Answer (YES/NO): YES